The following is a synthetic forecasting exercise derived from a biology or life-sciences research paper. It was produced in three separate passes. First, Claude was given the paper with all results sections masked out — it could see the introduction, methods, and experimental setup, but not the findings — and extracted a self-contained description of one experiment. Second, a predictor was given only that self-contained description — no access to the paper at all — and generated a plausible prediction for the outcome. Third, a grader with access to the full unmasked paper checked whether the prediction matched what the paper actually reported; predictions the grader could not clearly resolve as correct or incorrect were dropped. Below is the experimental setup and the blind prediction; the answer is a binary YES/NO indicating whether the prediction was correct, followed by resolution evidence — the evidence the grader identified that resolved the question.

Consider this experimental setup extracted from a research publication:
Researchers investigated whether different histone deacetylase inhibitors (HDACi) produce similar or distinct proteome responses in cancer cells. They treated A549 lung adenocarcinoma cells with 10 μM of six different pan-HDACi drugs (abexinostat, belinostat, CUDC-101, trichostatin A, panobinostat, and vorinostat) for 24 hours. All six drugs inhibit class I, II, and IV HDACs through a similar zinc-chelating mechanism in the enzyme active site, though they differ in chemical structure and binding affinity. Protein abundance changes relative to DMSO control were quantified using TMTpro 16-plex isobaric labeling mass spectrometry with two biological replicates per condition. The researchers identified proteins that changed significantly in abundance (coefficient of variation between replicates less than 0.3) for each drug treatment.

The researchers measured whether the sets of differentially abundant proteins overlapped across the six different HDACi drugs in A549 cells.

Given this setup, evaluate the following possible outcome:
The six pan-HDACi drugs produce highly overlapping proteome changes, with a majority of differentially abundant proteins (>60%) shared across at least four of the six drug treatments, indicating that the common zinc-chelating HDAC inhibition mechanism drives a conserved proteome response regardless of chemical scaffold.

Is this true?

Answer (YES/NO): NO